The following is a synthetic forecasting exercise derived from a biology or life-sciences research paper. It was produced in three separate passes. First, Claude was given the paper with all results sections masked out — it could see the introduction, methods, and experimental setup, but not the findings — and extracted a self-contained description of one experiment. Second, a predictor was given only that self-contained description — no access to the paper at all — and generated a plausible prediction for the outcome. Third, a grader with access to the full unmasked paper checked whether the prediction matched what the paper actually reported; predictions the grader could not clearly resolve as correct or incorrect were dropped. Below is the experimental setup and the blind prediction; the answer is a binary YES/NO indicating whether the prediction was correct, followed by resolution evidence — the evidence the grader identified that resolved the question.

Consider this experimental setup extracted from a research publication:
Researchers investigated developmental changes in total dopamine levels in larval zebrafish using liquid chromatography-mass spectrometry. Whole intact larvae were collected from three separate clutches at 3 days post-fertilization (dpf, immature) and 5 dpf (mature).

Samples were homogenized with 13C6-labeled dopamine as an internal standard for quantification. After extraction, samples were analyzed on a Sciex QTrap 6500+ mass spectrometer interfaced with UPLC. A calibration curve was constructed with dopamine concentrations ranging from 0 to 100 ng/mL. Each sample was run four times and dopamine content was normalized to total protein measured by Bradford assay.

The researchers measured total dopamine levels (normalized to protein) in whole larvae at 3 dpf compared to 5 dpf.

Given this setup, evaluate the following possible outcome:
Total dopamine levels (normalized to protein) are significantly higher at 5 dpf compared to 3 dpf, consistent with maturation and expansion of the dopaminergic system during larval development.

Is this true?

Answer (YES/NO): YES